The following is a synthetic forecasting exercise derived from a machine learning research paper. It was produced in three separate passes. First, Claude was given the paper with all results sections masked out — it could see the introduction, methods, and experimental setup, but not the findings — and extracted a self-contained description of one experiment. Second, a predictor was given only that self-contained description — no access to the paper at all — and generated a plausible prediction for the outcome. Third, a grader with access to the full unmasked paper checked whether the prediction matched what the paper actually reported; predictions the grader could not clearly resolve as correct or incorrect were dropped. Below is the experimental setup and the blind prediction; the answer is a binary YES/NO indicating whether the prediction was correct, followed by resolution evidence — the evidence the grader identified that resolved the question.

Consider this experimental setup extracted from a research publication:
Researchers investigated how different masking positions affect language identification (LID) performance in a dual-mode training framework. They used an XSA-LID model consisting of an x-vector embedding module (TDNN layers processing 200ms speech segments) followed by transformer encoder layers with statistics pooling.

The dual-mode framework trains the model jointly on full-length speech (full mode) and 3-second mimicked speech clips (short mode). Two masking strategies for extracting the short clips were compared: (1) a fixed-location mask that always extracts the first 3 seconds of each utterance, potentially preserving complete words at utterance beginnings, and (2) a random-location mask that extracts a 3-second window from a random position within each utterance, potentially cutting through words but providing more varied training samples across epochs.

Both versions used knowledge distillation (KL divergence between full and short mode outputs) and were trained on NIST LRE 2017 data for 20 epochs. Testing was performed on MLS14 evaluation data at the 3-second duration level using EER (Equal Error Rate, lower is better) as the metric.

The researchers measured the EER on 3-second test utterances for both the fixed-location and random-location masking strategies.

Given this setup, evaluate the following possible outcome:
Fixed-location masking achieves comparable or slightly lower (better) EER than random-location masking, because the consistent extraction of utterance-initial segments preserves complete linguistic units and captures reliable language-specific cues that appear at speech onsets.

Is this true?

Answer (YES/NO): NO